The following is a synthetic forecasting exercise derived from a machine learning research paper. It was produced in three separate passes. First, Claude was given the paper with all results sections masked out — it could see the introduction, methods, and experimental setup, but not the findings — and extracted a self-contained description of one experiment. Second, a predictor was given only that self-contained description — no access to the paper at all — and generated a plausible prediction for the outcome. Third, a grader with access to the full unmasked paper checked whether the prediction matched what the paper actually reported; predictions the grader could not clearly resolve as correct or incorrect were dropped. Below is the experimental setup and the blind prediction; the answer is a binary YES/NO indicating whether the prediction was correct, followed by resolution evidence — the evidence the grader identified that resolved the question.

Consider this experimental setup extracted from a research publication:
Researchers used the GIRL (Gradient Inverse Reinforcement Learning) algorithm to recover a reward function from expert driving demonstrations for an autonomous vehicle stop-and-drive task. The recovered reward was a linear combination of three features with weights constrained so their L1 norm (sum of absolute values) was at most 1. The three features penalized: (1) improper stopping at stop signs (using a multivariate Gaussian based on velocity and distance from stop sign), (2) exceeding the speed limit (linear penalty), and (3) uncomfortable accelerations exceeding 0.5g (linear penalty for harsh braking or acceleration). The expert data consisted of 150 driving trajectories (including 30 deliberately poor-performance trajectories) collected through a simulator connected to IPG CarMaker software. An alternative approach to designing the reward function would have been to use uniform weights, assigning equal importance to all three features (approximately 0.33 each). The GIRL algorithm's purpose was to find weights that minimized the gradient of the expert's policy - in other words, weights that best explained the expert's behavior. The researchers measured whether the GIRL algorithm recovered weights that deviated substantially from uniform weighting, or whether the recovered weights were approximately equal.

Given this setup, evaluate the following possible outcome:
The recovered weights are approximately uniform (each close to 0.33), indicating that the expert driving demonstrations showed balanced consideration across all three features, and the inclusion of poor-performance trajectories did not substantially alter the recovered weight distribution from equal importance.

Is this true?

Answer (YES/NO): NO